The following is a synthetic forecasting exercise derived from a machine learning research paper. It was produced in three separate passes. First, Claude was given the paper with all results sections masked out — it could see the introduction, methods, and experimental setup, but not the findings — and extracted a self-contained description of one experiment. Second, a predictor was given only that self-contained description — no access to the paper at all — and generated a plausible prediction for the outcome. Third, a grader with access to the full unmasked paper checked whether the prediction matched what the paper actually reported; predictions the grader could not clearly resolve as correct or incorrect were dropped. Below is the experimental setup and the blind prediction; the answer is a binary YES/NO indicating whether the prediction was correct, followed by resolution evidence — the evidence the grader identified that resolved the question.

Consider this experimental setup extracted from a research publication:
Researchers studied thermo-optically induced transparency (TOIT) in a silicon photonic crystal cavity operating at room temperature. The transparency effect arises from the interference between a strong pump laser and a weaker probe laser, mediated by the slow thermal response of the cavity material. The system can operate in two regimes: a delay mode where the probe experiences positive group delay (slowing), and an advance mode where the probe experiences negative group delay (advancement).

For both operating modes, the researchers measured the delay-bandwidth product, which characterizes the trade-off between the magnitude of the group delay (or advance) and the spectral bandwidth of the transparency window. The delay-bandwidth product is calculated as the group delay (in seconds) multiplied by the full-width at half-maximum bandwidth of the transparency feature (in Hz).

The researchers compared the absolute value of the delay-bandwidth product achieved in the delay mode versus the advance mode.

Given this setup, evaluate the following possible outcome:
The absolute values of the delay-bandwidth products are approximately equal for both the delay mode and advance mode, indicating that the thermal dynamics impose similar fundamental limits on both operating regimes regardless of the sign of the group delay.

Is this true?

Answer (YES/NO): NO